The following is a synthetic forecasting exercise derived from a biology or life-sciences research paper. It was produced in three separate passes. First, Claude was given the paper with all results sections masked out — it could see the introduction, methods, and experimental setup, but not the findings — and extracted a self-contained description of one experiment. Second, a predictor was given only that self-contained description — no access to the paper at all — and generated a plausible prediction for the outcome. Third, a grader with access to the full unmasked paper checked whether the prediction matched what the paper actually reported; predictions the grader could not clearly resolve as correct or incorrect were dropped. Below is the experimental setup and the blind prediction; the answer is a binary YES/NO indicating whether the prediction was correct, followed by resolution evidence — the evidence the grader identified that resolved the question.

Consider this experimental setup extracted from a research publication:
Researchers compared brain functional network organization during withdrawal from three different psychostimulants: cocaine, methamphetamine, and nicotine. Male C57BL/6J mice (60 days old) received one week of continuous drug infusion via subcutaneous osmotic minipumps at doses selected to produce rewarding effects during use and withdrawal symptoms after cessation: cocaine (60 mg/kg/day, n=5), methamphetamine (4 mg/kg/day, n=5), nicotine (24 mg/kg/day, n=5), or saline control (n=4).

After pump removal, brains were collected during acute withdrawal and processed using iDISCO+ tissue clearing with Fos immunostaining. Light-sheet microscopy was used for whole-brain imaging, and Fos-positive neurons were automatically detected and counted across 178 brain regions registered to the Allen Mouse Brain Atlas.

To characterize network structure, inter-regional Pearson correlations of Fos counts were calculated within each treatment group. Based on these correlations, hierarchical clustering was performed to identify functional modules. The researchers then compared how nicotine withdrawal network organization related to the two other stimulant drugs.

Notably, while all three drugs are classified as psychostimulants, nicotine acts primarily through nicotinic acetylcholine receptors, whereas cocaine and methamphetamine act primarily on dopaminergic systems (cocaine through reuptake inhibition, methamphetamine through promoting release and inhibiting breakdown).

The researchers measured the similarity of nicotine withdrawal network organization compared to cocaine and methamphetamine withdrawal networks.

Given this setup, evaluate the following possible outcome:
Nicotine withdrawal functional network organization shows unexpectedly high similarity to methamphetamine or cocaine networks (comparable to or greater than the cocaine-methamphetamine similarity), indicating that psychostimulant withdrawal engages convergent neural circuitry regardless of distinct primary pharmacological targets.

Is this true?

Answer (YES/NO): NO